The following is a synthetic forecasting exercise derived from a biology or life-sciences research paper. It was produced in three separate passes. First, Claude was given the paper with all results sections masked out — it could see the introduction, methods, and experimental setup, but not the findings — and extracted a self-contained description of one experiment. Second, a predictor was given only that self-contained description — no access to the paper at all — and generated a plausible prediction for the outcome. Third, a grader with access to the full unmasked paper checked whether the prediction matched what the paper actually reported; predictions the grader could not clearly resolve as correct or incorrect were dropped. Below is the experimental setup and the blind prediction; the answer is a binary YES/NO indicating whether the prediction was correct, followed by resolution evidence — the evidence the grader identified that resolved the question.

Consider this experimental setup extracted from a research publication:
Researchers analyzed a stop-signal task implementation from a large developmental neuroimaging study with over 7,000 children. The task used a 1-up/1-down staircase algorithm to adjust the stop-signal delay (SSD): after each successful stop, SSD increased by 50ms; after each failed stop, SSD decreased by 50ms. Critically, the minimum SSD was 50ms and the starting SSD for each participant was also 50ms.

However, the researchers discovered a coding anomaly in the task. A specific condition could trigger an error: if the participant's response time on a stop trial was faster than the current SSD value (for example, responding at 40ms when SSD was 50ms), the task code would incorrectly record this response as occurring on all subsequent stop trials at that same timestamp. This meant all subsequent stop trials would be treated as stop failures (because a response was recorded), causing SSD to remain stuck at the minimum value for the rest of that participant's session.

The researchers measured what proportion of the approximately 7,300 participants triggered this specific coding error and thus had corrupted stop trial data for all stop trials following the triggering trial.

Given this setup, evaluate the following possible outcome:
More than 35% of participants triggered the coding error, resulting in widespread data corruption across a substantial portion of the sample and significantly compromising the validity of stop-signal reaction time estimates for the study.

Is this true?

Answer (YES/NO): NO